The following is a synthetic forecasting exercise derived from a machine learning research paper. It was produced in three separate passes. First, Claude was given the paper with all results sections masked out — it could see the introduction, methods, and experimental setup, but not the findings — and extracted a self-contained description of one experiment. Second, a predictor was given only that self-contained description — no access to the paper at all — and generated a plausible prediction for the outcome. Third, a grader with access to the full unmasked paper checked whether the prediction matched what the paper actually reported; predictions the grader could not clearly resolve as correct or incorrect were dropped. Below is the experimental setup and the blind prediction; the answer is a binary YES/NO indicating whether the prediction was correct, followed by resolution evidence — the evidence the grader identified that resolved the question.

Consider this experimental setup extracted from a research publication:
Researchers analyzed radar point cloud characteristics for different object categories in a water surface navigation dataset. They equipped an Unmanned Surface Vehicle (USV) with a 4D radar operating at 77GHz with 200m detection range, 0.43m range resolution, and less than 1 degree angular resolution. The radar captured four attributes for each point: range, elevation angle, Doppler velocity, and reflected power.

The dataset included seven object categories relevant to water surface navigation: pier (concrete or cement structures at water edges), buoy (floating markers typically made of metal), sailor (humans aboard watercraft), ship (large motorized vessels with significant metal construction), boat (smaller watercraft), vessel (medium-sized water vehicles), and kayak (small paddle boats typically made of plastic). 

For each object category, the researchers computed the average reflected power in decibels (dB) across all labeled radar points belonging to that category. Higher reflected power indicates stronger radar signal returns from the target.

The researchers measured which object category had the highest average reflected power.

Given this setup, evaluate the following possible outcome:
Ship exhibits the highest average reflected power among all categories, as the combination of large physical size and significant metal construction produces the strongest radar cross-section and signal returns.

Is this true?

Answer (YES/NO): NO